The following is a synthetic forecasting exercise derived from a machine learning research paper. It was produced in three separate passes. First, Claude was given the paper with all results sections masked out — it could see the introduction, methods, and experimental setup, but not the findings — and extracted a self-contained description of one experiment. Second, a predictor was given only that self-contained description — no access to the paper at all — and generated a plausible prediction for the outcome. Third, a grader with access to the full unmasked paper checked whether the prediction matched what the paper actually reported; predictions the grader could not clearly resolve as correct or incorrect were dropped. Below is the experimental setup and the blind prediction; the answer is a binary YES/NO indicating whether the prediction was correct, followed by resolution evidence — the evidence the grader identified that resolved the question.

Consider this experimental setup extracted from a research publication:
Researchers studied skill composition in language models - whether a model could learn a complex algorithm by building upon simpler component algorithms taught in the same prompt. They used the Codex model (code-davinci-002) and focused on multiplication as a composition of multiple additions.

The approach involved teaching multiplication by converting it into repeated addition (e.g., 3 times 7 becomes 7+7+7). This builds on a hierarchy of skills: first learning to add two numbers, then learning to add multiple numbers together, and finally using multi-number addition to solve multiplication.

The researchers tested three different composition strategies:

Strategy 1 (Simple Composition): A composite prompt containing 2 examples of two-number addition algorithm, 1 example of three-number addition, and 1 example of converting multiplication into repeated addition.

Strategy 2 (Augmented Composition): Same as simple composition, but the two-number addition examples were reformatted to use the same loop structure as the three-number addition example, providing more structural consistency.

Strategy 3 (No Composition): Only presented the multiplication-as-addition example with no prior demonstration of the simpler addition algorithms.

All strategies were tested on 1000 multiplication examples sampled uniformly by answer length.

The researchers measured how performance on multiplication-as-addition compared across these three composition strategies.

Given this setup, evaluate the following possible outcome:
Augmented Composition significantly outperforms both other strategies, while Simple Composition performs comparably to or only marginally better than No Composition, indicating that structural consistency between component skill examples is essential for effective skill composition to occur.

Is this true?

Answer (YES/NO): NO